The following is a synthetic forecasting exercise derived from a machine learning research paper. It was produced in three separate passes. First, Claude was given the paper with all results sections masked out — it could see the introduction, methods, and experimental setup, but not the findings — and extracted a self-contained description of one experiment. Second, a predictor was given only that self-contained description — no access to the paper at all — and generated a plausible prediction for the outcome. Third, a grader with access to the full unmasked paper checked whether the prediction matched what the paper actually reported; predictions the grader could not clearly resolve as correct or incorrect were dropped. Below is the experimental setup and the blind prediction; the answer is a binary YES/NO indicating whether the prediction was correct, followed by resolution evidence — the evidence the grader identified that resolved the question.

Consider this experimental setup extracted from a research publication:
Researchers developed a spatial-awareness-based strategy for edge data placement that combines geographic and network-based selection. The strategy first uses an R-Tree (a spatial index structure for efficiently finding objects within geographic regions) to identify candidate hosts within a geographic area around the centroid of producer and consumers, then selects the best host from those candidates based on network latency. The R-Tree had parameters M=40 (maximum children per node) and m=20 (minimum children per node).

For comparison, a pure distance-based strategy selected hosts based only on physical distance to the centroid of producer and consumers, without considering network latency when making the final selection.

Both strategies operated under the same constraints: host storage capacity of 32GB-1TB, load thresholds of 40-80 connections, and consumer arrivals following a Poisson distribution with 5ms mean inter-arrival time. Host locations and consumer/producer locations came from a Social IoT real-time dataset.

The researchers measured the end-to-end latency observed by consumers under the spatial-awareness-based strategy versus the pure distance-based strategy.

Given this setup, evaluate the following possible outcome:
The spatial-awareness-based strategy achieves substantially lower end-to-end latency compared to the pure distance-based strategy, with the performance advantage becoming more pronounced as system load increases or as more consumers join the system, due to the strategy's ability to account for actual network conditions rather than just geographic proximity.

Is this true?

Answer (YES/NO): NO